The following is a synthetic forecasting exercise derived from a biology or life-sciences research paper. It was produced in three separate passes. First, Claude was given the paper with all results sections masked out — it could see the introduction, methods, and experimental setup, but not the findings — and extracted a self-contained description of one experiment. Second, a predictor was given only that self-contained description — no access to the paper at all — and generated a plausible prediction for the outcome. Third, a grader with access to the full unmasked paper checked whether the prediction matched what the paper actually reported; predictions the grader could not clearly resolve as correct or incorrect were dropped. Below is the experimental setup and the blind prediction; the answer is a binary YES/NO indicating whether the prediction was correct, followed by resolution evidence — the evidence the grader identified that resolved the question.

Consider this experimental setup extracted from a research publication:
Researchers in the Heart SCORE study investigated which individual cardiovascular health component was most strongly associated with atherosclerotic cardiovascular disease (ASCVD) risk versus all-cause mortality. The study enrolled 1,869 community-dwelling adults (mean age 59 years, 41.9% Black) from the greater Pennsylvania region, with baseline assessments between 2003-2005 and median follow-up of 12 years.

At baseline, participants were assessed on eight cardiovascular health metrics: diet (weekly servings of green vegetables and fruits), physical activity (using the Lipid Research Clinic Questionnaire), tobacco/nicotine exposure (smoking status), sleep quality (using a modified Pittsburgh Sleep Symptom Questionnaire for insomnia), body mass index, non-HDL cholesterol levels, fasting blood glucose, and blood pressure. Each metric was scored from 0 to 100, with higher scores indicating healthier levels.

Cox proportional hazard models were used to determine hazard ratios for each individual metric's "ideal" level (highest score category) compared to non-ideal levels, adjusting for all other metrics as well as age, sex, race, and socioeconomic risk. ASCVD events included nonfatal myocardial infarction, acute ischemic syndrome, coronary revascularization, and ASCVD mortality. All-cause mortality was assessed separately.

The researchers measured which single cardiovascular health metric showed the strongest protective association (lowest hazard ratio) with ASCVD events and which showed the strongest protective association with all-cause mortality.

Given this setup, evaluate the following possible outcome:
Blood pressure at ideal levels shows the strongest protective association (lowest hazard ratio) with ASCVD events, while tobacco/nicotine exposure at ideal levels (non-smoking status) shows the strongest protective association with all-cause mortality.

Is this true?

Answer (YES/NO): NO